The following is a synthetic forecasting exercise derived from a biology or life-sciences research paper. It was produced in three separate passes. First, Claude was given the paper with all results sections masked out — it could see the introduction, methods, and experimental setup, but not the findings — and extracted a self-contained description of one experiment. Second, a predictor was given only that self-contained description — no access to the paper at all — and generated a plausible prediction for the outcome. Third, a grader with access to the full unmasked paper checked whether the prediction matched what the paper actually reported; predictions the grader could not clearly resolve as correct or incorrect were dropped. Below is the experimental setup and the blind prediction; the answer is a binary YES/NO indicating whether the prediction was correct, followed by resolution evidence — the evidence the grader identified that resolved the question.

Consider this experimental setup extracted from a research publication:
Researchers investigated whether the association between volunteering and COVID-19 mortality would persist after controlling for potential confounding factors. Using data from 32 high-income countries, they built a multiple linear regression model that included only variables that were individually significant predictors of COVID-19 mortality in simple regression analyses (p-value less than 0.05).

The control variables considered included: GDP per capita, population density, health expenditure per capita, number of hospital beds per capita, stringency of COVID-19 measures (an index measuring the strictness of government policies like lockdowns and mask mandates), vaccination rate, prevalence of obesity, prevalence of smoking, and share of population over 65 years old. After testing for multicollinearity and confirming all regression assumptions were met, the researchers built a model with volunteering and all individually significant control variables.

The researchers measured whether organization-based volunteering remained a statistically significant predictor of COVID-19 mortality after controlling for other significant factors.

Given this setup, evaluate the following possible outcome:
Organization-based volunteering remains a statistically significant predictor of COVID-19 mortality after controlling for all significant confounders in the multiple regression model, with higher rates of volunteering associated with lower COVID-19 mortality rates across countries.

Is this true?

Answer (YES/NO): NO